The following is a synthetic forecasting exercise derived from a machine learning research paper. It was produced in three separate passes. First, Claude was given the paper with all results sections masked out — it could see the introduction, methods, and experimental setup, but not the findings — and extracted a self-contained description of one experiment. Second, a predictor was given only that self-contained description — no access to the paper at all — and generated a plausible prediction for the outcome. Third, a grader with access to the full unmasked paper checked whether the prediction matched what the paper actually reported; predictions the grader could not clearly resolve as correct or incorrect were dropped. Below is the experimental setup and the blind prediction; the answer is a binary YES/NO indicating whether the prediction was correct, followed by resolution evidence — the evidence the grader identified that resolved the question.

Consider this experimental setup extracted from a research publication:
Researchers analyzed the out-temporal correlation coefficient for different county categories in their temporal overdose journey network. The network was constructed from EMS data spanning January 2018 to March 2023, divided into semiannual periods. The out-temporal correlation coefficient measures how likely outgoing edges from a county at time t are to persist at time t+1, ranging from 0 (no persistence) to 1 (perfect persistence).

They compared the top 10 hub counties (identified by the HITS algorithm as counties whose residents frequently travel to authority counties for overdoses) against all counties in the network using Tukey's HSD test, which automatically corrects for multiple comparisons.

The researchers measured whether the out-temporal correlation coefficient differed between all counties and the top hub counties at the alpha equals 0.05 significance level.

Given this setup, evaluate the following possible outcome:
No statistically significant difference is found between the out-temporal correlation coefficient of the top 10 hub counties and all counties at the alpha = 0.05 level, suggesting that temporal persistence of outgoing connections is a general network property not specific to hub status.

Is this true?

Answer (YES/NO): NO